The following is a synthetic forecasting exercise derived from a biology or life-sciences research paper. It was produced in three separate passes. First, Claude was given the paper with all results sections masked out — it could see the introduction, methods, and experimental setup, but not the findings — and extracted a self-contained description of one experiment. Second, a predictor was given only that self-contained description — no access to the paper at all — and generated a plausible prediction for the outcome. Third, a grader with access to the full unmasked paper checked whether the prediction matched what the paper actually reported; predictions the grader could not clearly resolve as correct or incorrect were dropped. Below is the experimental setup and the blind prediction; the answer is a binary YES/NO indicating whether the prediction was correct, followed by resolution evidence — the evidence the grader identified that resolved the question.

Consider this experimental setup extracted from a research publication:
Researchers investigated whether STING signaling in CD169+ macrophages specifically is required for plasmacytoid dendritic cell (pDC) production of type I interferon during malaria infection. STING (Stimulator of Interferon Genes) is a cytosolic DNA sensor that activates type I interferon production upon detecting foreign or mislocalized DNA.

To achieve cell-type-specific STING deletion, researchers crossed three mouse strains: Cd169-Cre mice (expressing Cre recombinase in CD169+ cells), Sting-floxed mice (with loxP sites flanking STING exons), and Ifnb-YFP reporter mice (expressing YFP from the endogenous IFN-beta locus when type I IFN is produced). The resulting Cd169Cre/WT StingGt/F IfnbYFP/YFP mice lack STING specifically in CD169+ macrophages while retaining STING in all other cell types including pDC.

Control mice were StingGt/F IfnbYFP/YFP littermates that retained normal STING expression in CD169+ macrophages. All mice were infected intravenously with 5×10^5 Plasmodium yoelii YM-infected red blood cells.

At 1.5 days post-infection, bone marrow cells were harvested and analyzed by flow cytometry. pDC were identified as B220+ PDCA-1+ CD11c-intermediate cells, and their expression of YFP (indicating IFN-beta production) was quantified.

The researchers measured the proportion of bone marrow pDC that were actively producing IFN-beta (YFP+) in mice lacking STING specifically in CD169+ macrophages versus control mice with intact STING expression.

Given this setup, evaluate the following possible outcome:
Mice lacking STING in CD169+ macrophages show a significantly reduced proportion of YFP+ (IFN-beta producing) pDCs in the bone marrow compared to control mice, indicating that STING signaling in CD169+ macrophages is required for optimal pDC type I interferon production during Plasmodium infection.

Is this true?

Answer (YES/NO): YES